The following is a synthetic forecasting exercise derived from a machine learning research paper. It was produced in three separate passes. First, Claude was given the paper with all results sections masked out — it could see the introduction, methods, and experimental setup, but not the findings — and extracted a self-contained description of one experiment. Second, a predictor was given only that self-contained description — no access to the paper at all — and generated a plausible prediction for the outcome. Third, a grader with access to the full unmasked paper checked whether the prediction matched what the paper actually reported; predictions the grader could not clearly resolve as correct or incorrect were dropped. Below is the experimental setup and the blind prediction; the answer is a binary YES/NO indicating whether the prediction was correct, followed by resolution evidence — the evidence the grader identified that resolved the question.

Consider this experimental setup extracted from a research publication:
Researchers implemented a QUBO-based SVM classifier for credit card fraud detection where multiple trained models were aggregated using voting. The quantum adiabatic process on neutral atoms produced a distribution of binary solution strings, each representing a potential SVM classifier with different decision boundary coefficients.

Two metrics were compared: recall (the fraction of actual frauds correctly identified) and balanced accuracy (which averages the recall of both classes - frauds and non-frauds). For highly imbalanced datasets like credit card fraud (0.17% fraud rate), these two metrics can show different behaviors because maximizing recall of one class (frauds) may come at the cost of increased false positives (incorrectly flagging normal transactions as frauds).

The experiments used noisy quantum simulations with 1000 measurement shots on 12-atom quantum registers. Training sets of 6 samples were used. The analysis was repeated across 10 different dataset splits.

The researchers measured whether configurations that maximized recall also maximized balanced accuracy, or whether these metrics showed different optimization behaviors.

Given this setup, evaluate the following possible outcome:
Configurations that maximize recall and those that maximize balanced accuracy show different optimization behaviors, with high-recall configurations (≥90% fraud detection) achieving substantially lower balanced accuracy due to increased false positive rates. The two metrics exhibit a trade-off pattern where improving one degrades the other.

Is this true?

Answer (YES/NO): NO